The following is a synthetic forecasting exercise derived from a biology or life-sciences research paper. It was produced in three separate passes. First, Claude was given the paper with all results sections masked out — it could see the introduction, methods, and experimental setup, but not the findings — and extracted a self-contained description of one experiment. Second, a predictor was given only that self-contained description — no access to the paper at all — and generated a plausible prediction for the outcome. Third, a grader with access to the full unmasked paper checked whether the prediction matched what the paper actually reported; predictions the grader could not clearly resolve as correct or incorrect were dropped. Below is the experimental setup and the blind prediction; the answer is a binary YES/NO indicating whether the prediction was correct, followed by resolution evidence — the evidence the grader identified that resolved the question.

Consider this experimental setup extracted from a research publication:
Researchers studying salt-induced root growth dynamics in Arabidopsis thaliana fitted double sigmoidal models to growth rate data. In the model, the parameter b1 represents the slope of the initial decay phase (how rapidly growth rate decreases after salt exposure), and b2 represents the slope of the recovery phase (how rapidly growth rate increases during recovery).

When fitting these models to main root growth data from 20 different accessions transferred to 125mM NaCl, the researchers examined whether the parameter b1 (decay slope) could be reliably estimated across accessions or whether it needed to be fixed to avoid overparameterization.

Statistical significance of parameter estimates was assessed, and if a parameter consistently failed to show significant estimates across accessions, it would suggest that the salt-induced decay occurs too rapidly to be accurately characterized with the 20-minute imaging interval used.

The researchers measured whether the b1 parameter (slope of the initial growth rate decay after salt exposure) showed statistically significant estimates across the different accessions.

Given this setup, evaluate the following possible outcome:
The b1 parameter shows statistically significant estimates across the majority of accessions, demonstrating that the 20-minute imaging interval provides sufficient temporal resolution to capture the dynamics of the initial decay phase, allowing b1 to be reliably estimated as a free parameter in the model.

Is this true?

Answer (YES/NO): NO